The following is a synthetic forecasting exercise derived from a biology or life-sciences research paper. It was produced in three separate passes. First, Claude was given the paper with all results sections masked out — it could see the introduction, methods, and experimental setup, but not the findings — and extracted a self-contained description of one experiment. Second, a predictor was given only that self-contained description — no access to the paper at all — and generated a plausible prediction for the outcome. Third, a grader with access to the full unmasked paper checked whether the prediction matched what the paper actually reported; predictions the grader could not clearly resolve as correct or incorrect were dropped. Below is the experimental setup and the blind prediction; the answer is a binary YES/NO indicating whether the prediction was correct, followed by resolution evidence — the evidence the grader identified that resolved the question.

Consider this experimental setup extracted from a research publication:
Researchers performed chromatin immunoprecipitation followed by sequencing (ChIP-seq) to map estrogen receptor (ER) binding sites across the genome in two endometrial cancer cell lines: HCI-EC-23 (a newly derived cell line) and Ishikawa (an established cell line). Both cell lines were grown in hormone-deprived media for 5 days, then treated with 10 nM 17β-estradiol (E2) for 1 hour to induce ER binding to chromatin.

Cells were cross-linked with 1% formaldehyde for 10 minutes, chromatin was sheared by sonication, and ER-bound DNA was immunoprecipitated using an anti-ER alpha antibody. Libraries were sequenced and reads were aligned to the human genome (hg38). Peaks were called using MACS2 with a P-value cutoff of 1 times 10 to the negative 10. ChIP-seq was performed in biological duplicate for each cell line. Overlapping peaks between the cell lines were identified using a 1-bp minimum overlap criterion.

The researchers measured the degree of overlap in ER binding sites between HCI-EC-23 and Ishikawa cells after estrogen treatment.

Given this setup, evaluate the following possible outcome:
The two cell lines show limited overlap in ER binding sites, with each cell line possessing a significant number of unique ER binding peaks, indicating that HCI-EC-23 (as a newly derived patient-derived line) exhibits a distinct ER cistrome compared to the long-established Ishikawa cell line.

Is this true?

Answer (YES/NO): NO